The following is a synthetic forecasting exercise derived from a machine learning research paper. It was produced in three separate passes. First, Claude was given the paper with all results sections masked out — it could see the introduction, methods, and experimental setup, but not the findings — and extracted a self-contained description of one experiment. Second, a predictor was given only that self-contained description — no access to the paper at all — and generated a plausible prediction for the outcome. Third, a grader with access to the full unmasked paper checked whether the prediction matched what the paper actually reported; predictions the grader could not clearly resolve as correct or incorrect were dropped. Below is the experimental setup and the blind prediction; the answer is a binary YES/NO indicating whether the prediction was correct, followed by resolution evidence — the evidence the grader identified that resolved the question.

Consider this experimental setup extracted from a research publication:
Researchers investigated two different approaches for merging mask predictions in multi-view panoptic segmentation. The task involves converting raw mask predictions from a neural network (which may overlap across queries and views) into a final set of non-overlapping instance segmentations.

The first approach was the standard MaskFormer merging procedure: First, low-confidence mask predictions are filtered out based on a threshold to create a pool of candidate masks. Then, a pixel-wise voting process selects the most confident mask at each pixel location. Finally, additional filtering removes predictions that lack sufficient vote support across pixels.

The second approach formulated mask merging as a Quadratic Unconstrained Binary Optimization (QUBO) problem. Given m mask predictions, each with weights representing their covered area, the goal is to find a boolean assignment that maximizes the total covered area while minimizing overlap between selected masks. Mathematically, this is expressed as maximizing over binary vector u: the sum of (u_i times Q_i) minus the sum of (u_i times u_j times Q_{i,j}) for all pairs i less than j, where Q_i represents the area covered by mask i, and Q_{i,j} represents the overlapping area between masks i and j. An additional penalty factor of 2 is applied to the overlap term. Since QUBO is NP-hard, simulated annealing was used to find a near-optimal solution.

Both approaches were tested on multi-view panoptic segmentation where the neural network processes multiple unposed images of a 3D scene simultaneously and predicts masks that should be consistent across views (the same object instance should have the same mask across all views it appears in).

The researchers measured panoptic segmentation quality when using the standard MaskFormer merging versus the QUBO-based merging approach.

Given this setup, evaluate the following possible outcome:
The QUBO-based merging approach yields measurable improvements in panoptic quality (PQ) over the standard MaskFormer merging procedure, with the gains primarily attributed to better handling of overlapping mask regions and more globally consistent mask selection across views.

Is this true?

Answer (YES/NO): YES